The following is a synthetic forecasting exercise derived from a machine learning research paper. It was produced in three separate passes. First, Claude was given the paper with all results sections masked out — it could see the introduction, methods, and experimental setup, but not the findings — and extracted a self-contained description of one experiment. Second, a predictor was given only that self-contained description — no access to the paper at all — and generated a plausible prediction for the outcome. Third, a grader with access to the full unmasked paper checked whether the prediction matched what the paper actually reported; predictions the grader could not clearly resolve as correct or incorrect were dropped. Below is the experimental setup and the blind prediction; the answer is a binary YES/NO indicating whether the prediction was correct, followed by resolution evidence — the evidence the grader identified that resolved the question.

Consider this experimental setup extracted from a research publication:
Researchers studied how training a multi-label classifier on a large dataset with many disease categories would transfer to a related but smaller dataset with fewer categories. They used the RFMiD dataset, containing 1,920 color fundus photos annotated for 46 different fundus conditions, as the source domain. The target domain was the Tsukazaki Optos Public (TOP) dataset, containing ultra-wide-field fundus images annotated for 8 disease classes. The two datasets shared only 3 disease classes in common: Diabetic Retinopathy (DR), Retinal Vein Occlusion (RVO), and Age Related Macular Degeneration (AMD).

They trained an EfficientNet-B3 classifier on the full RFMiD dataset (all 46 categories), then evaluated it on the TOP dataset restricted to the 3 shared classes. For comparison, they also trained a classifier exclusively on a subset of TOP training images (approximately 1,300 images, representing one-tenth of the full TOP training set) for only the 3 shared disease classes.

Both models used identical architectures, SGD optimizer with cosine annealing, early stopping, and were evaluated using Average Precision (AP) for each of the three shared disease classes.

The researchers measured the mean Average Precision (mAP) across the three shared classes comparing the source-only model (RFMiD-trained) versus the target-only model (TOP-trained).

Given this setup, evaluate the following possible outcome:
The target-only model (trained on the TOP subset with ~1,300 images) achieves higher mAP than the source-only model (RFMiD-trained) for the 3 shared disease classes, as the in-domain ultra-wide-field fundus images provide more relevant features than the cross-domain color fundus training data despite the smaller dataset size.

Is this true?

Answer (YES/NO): NO